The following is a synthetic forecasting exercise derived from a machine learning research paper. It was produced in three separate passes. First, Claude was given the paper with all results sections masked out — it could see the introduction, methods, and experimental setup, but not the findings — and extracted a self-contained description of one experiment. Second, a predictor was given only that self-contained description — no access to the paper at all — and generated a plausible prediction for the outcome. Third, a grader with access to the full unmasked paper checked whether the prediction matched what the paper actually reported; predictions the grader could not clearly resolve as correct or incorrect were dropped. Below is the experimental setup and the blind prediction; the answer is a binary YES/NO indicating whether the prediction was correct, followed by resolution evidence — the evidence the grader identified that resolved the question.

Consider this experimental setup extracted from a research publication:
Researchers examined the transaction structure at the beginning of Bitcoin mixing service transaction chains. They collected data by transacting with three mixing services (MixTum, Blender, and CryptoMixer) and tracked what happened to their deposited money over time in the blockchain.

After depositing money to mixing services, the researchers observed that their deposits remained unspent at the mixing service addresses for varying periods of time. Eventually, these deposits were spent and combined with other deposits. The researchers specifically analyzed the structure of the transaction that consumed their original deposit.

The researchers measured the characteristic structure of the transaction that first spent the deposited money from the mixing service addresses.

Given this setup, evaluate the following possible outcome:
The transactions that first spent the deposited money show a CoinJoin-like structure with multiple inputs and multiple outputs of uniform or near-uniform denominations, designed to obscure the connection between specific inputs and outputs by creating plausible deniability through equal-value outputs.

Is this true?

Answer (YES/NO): NO